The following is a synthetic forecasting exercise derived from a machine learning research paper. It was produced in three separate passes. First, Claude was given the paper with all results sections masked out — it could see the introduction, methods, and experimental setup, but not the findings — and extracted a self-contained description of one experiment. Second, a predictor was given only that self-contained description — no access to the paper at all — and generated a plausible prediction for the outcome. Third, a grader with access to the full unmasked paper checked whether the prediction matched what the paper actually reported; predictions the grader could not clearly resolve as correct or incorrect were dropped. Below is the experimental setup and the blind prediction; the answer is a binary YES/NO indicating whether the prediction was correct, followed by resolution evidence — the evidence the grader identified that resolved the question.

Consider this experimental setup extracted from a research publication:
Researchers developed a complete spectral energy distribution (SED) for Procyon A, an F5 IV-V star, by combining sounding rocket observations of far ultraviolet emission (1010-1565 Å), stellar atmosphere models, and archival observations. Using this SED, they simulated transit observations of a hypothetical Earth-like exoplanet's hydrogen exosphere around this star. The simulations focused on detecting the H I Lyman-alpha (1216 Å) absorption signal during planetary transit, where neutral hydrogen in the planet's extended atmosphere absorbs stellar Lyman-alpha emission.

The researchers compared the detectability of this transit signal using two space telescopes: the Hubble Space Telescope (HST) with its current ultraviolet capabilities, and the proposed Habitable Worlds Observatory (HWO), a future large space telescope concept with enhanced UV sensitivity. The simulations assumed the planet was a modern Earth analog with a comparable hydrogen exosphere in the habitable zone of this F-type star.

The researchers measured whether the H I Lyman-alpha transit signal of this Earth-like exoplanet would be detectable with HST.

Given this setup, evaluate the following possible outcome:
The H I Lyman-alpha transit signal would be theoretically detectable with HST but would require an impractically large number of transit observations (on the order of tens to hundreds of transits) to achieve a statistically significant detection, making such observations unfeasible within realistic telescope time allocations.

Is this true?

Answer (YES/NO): NO